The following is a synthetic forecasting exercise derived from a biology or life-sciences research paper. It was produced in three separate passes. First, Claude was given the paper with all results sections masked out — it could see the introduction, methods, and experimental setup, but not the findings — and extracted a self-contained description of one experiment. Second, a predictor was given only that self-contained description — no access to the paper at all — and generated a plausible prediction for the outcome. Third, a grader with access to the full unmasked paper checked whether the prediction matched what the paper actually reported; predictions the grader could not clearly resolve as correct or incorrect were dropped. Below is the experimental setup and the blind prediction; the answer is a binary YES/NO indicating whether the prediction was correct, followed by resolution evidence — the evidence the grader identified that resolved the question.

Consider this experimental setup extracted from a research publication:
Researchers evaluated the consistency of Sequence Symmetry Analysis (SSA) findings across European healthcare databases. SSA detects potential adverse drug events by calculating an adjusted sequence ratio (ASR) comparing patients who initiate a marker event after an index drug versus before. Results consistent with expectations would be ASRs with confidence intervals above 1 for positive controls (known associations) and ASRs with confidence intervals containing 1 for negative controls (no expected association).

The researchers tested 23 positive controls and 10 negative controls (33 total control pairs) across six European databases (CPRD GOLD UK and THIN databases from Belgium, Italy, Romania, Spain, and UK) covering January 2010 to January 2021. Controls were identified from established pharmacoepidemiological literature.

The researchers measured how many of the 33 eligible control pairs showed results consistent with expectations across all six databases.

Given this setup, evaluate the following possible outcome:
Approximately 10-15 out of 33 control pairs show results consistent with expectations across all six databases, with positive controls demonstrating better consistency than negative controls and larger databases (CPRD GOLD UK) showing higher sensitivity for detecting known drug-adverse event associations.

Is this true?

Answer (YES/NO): NO